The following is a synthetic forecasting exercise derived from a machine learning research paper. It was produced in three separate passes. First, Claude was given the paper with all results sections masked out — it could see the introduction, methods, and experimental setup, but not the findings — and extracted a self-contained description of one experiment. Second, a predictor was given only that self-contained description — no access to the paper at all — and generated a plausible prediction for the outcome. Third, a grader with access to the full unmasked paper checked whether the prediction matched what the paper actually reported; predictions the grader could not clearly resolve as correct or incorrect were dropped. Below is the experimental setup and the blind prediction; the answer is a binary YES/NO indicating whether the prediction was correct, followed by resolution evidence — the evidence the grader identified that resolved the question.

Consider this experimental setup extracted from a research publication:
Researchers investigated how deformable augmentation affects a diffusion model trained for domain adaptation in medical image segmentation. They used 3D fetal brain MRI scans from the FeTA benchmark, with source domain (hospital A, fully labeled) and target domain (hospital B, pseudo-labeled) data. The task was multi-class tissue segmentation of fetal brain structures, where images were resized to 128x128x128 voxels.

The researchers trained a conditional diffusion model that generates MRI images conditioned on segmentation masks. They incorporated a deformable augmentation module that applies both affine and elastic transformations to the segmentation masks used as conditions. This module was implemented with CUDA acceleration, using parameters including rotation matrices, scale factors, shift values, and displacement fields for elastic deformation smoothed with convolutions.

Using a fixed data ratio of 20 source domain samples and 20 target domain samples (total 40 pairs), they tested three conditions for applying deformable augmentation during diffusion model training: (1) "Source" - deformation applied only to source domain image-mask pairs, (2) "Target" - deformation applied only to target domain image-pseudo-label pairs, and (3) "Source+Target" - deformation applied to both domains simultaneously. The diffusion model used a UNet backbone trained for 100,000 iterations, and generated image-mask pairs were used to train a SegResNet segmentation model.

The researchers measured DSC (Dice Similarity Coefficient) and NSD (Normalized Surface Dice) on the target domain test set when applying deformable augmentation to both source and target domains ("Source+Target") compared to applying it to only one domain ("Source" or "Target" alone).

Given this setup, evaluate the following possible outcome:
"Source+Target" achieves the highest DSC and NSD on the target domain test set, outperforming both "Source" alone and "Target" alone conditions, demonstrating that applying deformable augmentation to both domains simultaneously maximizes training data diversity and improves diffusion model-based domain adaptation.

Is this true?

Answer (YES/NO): NO